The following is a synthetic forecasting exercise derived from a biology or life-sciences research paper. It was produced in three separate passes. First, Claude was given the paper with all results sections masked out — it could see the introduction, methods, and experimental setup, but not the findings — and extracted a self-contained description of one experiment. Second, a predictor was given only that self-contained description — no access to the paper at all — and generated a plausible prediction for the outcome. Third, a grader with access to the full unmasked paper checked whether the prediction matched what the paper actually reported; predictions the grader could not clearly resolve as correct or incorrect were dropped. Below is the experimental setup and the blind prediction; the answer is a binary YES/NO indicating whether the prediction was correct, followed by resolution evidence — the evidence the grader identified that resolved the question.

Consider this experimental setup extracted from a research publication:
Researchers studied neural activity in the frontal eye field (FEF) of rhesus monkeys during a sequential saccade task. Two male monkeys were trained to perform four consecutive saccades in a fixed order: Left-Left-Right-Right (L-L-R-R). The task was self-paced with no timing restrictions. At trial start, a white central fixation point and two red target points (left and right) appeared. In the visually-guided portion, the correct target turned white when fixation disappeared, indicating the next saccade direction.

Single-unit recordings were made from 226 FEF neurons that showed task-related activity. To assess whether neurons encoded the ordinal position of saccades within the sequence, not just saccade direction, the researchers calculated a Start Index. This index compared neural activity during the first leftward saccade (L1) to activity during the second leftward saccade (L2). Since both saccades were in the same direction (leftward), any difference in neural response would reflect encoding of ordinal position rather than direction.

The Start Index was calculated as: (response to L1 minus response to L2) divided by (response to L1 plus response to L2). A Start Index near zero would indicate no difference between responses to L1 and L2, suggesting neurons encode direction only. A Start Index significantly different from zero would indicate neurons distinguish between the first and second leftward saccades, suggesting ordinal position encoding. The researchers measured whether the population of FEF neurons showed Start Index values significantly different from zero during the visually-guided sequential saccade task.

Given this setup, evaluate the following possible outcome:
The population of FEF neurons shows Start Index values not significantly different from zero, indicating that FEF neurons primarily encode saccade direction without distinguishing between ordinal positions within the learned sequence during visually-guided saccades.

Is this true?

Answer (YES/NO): NO